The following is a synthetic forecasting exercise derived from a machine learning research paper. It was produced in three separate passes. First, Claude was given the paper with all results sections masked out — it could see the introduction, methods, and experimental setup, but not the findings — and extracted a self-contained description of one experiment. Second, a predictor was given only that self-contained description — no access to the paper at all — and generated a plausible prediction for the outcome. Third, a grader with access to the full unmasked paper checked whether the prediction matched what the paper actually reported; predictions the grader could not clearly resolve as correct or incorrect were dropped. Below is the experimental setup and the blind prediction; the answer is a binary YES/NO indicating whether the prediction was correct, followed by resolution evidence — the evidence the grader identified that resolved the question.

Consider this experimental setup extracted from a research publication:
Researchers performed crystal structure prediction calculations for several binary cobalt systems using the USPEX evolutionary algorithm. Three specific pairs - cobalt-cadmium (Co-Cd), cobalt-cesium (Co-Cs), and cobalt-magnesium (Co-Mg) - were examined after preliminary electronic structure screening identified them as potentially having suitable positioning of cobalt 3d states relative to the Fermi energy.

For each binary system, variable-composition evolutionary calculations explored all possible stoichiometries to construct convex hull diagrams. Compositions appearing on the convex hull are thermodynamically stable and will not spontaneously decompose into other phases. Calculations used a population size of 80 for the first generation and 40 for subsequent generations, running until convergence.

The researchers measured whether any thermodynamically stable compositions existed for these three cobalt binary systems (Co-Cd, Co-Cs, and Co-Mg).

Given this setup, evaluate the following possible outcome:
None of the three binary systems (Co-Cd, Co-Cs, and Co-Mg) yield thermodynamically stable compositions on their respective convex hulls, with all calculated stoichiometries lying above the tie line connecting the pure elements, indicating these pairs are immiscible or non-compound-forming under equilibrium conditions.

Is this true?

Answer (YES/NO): YES